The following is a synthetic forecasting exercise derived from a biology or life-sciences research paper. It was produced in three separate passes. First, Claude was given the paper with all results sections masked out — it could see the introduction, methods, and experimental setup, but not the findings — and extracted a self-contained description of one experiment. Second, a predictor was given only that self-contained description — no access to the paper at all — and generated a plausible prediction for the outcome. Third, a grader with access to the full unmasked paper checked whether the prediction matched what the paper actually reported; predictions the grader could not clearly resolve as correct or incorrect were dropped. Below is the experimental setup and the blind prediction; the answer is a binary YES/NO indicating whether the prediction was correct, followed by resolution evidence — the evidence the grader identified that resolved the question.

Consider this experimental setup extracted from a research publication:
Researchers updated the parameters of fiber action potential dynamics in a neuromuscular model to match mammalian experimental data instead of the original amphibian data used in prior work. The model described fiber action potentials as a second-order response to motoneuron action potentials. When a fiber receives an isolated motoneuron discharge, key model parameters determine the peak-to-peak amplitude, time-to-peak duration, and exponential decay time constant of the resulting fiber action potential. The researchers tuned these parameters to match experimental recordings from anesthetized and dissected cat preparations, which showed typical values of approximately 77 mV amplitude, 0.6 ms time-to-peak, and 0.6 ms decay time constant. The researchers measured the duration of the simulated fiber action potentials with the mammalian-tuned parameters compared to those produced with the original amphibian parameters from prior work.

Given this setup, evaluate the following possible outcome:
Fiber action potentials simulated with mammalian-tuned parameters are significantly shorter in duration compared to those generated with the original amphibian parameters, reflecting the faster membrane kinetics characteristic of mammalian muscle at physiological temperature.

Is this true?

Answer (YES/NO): YES